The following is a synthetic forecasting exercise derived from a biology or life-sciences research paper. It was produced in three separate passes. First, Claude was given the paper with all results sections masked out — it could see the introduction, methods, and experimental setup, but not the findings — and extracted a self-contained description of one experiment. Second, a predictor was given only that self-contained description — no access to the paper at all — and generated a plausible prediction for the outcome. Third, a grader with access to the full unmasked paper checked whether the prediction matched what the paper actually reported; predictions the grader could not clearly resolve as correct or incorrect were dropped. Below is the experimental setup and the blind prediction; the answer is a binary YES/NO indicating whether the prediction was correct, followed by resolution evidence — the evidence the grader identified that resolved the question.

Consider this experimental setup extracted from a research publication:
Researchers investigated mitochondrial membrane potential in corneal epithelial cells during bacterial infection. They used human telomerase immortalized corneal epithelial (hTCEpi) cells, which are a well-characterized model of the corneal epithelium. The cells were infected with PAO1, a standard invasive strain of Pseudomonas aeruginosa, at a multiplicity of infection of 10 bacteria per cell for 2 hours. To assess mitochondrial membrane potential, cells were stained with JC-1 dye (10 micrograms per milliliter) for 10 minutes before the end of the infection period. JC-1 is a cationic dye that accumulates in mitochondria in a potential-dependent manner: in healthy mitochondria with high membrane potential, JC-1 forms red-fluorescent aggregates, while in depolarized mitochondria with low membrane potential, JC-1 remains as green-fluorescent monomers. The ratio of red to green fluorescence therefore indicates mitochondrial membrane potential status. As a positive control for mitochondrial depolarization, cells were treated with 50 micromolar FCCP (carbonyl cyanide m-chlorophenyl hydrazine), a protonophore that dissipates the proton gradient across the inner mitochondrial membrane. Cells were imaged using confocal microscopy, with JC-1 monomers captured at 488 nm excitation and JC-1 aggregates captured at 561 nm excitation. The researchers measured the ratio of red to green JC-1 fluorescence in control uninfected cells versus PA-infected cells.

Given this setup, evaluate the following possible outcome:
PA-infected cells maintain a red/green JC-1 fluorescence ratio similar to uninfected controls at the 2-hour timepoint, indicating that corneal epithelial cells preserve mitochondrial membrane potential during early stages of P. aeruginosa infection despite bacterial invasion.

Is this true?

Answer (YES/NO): NO